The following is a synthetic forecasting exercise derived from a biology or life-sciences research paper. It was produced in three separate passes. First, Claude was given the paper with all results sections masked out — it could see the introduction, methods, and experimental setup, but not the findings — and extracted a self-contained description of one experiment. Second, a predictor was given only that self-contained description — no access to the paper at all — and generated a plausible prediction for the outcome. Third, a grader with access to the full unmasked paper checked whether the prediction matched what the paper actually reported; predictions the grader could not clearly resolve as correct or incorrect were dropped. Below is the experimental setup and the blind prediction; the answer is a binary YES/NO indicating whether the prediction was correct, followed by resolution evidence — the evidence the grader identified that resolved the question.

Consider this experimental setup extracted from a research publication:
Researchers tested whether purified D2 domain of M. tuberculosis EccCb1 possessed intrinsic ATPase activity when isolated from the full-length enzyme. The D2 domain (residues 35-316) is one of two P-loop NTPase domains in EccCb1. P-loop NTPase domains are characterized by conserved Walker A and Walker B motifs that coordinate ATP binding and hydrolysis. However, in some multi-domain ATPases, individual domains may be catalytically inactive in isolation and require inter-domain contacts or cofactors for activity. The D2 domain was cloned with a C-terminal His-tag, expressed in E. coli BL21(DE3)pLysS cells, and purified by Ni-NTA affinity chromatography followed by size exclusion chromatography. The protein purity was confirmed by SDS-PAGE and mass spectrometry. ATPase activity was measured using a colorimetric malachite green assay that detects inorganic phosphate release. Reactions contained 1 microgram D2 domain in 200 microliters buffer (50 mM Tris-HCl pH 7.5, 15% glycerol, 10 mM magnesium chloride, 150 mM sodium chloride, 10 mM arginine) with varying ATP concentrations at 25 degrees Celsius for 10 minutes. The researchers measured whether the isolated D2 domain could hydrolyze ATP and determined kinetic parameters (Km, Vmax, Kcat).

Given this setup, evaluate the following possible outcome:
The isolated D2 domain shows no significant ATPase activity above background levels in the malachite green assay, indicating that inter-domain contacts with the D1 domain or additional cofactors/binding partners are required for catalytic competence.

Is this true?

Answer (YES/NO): NO